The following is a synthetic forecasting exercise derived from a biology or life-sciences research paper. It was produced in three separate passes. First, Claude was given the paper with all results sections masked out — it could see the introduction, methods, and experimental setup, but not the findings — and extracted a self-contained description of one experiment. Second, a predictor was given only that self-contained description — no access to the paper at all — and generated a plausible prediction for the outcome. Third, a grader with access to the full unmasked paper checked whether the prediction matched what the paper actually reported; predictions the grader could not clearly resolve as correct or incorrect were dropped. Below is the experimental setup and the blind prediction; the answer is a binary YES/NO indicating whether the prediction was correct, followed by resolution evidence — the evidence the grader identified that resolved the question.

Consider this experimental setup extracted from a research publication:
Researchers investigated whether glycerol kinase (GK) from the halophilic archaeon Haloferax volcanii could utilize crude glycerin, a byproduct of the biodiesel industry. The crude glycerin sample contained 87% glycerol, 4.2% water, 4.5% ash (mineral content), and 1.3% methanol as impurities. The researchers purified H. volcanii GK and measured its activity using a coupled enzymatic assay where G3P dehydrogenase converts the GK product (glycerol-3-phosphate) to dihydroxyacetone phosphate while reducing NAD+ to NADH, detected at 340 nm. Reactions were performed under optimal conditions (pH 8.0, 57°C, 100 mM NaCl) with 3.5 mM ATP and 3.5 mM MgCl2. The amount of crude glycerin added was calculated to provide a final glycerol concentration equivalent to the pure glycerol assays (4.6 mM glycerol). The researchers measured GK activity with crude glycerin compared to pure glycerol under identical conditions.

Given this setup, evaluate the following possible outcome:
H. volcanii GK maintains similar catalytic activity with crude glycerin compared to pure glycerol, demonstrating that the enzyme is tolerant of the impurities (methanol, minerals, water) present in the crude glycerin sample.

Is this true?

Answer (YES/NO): YES